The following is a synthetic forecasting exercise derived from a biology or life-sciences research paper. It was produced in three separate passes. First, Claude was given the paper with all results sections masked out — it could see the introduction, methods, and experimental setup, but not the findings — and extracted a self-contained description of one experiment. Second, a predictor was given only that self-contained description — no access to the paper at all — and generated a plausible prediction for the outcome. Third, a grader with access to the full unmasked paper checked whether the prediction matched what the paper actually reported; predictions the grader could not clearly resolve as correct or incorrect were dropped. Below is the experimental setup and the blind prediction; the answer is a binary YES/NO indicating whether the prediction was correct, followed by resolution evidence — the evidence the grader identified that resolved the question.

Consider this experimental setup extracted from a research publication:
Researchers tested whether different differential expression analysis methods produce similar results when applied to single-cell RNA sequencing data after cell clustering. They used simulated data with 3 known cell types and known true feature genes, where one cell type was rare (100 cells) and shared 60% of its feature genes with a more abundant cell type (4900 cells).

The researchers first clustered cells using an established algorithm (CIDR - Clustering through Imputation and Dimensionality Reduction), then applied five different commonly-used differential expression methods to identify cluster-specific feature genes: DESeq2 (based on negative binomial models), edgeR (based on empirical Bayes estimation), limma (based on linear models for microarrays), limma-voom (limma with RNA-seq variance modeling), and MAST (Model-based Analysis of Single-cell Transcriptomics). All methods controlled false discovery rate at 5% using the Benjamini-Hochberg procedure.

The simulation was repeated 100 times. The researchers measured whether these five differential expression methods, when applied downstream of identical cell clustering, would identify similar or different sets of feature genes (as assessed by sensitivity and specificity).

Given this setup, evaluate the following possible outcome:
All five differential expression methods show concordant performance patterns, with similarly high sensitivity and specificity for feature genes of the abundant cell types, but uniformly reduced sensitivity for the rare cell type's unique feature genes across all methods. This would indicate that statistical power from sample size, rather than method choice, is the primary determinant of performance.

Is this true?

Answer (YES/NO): NO